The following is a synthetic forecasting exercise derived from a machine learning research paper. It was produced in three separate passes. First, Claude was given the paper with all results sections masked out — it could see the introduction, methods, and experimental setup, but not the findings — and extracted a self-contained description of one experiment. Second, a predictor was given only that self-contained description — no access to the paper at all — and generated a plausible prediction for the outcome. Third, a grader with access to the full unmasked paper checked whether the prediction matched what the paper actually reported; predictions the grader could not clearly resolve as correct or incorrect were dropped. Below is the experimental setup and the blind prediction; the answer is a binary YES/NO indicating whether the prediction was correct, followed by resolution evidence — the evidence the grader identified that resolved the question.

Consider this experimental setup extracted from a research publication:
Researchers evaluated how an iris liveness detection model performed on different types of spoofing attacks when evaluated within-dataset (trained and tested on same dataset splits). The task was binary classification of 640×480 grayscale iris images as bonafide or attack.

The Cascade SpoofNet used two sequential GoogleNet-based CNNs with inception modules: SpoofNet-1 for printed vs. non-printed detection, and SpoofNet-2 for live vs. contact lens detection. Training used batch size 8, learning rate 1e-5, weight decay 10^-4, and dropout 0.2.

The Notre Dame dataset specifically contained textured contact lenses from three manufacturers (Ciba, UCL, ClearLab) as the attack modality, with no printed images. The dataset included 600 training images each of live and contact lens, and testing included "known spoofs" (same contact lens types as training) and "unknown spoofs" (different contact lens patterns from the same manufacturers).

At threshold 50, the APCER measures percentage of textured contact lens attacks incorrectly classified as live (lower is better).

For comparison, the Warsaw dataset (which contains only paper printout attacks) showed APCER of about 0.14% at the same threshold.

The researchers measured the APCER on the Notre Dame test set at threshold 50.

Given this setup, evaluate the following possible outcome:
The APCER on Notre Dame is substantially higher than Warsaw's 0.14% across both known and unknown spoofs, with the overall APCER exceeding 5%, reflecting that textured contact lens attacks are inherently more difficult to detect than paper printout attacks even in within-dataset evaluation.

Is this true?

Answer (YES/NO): YES